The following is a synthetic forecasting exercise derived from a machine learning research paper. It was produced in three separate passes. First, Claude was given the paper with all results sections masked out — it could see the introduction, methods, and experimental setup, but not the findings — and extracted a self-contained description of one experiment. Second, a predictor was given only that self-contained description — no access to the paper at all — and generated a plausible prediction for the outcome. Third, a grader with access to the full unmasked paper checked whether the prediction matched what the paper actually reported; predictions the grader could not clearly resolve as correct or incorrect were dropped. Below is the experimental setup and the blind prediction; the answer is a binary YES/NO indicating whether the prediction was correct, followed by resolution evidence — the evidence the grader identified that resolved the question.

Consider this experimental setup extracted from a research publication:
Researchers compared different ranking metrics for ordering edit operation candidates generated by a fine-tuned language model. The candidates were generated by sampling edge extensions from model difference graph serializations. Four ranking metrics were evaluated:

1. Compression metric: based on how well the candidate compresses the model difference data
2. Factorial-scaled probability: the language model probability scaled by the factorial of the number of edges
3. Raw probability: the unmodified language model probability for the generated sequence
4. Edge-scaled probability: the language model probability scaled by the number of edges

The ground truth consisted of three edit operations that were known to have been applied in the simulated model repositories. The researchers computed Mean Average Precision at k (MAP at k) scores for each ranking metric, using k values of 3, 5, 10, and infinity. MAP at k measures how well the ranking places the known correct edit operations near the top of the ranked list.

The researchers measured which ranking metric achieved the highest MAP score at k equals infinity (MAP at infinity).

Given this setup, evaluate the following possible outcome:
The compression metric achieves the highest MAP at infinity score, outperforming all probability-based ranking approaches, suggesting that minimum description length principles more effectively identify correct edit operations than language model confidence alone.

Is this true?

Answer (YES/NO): YES